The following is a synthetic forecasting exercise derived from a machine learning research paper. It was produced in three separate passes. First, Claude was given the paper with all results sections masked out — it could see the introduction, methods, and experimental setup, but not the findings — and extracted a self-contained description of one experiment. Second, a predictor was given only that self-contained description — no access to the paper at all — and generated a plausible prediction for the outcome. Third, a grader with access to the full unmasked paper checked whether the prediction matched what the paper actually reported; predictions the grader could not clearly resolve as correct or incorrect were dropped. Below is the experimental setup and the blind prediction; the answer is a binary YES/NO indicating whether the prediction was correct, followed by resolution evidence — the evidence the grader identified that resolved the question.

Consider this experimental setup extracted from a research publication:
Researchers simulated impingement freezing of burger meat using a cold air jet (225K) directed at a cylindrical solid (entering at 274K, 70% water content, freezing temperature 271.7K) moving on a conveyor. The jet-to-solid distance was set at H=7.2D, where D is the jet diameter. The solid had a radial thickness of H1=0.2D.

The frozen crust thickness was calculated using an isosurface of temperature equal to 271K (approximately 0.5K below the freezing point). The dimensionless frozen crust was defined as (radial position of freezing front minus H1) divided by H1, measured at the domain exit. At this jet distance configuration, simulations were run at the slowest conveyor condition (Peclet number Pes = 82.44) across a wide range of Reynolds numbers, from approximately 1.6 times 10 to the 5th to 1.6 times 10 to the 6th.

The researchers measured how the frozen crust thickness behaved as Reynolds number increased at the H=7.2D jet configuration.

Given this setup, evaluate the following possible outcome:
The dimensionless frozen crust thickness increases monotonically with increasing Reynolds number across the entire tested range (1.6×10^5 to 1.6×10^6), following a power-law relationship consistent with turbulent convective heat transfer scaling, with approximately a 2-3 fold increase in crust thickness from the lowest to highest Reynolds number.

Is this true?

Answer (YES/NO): NO